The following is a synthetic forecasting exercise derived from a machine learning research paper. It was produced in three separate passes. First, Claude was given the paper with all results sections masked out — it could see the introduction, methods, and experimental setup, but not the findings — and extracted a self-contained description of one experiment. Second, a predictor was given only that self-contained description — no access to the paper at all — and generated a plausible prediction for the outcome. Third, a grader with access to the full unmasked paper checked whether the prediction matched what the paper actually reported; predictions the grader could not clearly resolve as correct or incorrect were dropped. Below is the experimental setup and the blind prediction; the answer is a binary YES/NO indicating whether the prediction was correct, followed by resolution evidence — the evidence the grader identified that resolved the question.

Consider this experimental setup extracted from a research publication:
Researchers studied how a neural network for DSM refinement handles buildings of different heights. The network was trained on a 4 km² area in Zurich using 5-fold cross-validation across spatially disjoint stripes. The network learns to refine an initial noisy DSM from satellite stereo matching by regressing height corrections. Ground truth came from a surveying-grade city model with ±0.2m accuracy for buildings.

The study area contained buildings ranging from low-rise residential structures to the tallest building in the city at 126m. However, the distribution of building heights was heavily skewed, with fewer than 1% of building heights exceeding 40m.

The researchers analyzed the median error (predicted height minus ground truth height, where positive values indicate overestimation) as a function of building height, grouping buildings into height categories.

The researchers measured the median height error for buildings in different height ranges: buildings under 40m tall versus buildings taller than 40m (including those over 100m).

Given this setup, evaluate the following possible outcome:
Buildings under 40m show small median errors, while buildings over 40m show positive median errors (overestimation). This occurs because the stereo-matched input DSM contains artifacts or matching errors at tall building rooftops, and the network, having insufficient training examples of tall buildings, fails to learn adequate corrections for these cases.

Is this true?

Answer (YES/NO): NO